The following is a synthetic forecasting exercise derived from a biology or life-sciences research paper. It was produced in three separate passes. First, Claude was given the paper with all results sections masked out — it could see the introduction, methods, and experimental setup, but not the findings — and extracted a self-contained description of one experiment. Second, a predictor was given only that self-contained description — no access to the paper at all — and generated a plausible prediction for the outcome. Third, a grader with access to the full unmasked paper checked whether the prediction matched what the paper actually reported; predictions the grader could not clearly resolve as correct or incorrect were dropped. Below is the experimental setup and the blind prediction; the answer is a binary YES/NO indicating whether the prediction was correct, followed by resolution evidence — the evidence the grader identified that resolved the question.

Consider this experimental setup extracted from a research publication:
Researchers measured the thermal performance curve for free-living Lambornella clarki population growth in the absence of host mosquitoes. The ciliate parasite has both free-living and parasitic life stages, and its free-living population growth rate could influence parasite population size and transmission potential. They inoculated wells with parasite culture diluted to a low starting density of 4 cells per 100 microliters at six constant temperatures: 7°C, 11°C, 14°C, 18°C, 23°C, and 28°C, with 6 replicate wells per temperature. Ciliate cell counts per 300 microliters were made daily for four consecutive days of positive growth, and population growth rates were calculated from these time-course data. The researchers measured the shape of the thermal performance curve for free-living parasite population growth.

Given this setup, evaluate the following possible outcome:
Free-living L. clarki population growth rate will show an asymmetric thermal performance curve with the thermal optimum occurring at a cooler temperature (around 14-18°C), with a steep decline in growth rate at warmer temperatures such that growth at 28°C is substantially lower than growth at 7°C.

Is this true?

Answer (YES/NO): NO